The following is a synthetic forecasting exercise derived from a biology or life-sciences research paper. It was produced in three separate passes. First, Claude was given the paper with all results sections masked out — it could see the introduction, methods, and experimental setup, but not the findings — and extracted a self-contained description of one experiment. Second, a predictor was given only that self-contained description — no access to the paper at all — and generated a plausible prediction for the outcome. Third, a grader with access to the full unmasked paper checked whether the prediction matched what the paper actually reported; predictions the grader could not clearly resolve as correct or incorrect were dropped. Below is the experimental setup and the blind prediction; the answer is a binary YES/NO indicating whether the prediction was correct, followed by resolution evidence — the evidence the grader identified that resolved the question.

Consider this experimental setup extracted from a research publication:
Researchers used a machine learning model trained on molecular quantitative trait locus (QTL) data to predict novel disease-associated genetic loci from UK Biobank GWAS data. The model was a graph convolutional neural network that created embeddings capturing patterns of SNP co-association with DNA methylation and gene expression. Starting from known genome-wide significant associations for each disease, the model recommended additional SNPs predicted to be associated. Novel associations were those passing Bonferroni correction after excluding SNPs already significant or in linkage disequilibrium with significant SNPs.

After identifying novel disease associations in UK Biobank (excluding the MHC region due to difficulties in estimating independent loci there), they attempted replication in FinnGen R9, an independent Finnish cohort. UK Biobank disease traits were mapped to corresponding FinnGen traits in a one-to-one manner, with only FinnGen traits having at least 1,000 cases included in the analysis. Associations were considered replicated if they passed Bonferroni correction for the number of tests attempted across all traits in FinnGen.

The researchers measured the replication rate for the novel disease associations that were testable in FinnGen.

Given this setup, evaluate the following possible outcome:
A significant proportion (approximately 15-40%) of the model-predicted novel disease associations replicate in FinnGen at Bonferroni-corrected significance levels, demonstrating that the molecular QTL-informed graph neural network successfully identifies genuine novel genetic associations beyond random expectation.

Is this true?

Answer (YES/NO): YES